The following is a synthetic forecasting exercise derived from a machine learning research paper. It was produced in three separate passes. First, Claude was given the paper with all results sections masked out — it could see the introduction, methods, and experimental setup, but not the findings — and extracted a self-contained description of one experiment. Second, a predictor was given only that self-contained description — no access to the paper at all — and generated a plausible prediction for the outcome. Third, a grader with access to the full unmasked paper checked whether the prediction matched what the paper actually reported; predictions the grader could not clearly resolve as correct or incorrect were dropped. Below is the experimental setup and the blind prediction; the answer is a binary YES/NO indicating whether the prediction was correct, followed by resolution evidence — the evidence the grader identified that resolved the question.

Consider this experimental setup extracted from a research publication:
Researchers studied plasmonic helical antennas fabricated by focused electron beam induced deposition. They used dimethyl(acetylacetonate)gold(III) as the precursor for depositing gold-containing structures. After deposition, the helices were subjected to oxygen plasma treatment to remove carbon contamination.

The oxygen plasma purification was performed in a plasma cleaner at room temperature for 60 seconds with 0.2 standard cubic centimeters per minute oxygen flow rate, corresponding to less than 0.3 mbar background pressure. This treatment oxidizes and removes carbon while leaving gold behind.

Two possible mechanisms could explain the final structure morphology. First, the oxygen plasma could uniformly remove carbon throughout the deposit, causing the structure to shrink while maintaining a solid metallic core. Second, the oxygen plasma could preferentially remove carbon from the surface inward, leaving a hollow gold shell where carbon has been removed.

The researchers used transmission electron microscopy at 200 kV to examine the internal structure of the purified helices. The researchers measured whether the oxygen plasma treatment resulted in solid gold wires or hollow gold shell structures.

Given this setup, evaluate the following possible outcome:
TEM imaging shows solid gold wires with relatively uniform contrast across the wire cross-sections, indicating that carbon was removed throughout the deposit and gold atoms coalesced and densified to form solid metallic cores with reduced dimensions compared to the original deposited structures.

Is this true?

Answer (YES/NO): NO